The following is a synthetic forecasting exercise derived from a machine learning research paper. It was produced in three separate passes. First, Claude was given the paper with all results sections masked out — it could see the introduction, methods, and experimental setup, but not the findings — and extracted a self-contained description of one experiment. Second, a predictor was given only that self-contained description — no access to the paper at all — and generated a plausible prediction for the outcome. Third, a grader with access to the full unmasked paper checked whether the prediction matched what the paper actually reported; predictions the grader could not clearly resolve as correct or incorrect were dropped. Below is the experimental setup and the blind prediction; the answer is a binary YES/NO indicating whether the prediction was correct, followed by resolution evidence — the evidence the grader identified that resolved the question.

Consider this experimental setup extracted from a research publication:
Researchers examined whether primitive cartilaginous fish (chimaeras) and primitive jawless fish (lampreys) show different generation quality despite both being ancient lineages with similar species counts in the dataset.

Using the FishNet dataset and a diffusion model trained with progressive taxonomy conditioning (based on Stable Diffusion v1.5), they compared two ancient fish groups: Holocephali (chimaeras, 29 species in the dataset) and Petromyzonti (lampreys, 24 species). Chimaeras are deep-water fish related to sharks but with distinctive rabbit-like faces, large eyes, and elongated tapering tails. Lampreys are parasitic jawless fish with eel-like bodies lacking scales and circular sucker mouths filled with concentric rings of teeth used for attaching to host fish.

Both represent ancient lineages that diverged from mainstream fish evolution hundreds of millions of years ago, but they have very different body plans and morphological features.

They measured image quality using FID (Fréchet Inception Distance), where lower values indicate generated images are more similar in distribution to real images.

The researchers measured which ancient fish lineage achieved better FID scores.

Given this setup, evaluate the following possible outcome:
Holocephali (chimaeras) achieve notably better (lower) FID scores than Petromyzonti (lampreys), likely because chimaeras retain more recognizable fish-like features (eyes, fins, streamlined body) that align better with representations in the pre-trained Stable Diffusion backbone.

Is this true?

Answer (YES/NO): NO